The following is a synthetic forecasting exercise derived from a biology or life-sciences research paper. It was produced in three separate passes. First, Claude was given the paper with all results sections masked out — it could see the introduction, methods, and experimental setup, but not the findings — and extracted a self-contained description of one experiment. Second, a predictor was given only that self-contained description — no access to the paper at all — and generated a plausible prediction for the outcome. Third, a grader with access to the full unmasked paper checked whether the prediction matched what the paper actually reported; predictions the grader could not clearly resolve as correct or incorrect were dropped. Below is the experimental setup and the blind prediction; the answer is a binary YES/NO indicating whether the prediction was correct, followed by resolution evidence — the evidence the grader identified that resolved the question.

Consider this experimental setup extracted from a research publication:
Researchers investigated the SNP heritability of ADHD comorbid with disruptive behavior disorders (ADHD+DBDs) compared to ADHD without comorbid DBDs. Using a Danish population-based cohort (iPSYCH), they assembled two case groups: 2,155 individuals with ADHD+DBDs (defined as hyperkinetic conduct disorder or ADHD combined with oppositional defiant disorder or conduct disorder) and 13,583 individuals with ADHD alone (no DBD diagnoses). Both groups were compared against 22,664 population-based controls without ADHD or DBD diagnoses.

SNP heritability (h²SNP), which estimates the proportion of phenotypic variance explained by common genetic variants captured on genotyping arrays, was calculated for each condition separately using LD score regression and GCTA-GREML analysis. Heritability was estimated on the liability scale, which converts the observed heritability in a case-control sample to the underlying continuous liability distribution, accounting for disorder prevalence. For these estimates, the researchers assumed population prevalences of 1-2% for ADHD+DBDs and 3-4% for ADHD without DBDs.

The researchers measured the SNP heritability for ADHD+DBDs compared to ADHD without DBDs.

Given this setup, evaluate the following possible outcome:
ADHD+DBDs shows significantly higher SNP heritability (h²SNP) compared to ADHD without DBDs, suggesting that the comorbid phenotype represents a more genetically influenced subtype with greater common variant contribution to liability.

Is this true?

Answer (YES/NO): YES